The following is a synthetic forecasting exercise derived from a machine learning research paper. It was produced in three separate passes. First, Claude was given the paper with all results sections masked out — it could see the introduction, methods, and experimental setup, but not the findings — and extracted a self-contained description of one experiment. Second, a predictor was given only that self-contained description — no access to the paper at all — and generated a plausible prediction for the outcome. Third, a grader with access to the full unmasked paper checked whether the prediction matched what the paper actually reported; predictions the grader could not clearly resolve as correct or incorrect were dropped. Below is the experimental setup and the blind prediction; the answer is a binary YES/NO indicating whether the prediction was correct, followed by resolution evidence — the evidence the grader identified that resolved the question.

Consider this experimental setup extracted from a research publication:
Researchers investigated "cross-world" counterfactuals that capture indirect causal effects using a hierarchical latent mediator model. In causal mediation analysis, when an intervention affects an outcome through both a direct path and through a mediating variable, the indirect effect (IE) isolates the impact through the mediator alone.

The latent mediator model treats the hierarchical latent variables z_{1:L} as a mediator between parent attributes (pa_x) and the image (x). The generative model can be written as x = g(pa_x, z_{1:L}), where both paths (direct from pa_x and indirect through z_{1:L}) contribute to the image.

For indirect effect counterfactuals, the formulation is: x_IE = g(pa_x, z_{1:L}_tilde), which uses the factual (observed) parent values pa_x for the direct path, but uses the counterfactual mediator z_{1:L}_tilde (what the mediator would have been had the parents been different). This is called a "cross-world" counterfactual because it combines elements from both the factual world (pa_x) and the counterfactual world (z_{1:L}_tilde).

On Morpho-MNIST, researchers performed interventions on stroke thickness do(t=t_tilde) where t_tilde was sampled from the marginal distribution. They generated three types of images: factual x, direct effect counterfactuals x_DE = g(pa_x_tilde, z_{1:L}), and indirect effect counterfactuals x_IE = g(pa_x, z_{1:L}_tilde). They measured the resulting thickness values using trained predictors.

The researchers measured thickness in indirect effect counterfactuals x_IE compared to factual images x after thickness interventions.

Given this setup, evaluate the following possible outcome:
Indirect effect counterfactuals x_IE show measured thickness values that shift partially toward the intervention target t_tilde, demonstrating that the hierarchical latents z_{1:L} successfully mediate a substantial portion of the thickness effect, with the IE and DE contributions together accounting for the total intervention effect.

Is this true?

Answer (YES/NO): NO